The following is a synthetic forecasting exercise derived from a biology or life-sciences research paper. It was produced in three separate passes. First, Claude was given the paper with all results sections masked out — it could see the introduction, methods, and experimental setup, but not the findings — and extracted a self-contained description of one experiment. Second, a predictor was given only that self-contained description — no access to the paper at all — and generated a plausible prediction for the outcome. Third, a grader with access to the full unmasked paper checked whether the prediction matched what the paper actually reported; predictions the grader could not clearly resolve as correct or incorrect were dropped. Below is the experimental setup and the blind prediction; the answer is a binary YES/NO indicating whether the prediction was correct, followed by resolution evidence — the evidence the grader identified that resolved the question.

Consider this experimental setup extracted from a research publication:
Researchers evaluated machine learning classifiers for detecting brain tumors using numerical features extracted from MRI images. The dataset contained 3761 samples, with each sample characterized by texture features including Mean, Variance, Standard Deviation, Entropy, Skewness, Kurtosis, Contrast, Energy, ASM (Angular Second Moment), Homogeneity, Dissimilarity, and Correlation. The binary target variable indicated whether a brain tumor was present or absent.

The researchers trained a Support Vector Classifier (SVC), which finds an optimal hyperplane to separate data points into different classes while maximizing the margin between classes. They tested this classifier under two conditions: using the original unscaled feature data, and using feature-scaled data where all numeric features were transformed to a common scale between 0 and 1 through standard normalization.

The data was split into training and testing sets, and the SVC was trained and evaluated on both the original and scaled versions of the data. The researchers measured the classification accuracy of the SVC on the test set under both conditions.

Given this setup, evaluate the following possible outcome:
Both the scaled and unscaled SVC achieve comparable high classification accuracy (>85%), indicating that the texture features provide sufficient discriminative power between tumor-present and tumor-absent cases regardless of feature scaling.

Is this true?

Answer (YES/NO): NO